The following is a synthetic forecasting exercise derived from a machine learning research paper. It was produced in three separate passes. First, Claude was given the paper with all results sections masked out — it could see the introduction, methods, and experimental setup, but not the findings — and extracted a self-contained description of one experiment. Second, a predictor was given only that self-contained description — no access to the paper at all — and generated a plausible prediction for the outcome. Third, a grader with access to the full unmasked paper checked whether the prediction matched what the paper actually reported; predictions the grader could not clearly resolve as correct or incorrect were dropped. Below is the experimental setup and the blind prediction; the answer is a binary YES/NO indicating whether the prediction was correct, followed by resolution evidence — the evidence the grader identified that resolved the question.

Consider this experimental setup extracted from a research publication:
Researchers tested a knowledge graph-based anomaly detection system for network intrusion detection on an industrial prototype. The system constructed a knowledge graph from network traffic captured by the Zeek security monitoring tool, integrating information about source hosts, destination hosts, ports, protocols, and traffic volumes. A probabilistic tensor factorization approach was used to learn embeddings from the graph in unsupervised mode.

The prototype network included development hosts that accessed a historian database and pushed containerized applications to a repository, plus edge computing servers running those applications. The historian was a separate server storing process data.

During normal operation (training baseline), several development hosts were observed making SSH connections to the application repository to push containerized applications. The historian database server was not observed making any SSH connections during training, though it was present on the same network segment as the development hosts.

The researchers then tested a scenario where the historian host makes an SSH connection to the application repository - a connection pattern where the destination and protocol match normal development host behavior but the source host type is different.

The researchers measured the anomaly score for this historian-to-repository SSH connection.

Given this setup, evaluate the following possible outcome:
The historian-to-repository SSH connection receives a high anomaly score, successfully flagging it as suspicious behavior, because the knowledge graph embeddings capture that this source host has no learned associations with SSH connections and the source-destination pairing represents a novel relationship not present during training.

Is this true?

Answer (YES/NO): NO